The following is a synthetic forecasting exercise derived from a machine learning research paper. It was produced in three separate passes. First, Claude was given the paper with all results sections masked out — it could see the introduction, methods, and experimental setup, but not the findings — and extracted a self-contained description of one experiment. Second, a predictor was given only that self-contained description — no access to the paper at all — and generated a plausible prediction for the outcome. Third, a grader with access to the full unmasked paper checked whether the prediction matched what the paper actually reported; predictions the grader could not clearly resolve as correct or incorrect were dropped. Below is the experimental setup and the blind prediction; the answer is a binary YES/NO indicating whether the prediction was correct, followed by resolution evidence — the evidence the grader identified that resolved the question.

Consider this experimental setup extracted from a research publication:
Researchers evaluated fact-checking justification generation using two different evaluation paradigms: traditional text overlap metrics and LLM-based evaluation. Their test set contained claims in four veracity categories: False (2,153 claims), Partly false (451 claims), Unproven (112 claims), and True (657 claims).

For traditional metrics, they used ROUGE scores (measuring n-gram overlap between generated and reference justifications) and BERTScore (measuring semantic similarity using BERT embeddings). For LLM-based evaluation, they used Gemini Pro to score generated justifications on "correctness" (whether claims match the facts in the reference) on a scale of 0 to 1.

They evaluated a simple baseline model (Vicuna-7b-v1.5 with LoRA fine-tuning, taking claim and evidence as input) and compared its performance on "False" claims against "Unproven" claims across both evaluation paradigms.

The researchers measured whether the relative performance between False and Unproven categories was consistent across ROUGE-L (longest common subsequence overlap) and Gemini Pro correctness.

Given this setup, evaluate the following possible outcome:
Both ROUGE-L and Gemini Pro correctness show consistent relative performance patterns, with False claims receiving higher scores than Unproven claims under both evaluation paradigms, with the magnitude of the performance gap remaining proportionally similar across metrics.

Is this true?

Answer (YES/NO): NO